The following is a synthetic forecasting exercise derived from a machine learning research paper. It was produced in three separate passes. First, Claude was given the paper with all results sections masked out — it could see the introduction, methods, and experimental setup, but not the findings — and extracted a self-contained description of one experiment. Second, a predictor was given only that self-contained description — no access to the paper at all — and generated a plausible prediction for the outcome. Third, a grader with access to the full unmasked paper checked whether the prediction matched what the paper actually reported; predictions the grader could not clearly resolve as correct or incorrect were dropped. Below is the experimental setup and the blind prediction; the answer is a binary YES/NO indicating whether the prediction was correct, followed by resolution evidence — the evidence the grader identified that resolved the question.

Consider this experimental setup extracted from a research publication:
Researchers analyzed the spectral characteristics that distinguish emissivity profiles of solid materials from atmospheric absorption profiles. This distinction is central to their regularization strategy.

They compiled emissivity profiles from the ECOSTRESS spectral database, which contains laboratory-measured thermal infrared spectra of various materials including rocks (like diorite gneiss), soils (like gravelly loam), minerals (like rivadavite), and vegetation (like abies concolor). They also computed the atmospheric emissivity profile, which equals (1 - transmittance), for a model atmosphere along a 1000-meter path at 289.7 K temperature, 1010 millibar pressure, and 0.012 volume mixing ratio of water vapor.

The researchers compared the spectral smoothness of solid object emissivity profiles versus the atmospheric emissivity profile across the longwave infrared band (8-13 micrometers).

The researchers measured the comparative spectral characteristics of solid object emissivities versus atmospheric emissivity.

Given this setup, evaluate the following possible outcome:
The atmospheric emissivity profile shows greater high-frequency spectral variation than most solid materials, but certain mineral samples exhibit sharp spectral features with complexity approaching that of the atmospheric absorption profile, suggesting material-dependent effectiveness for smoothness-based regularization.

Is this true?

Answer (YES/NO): NO